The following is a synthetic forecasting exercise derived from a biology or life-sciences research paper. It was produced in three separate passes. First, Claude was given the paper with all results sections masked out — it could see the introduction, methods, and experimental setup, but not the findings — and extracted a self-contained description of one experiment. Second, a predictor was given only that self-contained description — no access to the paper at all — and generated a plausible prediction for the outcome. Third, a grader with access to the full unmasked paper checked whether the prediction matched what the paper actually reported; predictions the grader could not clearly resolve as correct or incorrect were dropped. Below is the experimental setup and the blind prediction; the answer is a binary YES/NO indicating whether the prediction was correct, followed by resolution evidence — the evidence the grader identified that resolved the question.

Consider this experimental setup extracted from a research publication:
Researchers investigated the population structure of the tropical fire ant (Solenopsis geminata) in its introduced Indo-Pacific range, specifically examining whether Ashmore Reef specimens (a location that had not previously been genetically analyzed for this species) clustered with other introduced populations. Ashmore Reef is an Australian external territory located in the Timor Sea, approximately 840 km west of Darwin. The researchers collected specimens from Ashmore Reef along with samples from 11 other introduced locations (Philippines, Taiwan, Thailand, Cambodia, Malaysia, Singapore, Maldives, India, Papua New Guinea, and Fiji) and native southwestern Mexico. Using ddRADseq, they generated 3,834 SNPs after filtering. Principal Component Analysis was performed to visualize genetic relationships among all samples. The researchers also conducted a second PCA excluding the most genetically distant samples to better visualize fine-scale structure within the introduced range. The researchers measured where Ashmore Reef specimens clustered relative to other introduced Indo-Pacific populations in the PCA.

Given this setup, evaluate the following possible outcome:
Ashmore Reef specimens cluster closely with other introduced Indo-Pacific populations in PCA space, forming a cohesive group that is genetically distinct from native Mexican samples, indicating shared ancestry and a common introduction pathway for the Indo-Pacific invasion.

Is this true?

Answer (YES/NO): NO